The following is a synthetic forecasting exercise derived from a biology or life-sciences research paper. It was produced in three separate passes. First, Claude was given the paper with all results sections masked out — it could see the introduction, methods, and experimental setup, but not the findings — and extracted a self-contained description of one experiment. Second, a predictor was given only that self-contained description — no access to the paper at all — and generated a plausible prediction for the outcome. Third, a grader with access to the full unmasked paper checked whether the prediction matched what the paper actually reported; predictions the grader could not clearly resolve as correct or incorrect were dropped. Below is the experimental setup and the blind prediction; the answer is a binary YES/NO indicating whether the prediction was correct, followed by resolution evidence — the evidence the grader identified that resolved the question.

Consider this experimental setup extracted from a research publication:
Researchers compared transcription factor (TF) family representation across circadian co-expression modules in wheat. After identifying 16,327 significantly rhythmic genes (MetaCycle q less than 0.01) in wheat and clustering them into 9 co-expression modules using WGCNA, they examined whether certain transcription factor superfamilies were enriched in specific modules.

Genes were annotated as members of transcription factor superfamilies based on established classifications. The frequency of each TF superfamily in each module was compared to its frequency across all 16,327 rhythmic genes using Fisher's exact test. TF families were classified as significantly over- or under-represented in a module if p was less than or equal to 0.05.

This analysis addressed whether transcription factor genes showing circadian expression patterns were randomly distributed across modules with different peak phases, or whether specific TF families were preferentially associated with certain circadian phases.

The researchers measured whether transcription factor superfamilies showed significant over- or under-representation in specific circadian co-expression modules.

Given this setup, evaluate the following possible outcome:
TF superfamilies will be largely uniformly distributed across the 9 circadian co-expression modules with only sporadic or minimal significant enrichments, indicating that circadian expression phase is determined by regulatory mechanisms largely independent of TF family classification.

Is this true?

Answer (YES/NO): NO